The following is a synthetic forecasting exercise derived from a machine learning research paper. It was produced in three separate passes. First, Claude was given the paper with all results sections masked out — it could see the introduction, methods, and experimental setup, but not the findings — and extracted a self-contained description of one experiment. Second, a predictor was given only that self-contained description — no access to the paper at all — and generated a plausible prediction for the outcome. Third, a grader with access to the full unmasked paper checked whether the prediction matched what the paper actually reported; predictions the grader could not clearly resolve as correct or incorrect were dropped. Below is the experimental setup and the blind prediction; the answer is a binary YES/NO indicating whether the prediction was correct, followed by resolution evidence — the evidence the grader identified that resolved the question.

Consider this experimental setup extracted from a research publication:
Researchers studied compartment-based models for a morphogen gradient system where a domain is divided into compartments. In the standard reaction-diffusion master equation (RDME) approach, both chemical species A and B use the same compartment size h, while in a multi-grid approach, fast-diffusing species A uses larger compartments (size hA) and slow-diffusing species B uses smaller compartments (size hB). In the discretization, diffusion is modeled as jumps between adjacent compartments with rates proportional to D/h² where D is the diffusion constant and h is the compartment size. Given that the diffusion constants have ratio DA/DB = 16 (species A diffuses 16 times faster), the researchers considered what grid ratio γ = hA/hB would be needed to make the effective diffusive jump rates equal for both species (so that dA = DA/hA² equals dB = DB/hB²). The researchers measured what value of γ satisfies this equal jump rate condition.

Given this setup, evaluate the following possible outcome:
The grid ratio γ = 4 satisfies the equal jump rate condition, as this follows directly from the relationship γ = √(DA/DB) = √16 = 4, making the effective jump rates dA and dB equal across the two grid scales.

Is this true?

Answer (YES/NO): YES